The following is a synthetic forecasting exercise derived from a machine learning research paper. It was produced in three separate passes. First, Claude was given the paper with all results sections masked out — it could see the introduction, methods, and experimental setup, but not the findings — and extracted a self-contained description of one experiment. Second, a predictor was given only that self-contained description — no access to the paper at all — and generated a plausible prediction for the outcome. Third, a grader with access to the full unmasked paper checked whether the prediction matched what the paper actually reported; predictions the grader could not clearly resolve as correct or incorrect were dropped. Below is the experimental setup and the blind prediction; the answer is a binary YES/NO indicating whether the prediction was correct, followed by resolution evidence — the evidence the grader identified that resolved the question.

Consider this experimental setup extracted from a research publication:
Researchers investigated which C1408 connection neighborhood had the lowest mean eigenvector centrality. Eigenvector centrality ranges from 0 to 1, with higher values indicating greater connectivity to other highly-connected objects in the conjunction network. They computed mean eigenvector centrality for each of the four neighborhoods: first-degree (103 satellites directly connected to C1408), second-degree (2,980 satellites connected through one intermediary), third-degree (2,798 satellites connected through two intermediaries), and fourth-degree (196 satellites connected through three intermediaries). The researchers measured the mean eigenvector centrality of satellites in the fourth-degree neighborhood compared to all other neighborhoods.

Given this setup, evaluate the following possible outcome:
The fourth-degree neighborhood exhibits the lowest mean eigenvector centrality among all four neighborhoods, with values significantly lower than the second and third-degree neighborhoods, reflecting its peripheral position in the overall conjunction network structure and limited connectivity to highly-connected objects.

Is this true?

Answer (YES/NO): YES